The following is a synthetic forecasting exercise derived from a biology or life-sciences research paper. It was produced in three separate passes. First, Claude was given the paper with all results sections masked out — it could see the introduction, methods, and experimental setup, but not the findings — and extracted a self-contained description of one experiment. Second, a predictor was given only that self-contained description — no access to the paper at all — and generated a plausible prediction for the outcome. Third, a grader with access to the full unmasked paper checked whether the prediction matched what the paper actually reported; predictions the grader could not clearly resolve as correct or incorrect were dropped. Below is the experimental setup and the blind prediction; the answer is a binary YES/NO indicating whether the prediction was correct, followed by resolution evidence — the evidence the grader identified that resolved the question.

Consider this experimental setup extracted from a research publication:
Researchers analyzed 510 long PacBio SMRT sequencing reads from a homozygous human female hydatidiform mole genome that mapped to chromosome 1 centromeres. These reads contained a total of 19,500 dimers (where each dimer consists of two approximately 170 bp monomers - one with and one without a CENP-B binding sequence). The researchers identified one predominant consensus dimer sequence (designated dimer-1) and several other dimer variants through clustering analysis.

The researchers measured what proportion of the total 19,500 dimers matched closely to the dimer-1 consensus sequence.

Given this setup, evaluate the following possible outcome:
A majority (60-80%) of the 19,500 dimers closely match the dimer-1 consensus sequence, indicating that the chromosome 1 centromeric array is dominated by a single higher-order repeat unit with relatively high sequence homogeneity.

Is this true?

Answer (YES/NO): YES